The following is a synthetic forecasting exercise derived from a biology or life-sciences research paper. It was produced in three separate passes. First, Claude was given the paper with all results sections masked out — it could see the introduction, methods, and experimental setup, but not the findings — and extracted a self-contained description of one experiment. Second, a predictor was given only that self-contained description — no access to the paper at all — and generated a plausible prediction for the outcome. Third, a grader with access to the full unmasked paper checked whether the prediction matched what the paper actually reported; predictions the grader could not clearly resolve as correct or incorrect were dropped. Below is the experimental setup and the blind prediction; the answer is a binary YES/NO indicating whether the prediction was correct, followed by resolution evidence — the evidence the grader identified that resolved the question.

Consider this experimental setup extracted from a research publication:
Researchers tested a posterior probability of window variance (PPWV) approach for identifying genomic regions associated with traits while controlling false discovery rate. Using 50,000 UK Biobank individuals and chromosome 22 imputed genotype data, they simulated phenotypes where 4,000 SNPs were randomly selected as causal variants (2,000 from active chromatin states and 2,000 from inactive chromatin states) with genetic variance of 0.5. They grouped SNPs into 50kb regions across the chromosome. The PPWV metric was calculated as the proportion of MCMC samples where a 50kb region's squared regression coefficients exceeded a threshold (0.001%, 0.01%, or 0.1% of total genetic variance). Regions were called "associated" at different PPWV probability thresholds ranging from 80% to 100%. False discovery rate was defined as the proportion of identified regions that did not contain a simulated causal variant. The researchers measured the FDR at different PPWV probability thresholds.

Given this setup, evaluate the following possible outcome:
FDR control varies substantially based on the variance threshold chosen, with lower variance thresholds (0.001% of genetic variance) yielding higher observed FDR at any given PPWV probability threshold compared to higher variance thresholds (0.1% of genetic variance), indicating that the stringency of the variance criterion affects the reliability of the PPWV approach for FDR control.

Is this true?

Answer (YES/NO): NO